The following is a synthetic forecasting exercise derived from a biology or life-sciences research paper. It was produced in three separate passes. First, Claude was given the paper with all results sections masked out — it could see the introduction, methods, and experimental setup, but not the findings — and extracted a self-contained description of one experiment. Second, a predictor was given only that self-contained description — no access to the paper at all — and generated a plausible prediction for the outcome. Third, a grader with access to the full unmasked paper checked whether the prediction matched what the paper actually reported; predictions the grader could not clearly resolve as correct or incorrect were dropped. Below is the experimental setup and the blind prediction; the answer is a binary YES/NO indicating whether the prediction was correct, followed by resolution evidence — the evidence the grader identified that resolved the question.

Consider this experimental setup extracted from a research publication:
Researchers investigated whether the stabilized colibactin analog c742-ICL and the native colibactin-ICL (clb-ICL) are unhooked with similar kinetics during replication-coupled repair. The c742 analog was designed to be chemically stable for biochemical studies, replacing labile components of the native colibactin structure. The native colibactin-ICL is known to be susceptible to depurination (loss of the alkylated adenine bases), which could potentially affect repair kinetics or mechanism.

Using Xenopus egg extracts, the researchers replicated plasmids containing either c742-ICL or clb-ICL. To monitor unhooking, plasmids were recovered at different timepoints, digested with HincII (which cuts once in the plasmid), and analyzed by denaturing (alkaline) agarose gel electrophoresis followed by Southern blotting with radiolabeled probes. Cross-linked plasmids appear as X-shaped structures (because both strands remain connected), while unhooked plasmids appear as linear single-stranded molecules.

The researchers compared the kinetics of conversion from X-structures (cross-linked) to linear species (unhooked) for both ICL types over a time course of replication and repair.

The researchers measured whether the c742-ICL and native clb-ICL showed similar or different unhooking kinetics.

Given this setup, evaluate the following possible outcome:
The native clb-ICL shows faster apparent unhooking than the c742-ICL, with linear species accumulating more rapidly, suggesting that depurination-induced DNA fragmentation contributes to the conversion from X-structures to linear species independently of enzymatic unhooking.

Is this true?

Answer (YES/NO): NO